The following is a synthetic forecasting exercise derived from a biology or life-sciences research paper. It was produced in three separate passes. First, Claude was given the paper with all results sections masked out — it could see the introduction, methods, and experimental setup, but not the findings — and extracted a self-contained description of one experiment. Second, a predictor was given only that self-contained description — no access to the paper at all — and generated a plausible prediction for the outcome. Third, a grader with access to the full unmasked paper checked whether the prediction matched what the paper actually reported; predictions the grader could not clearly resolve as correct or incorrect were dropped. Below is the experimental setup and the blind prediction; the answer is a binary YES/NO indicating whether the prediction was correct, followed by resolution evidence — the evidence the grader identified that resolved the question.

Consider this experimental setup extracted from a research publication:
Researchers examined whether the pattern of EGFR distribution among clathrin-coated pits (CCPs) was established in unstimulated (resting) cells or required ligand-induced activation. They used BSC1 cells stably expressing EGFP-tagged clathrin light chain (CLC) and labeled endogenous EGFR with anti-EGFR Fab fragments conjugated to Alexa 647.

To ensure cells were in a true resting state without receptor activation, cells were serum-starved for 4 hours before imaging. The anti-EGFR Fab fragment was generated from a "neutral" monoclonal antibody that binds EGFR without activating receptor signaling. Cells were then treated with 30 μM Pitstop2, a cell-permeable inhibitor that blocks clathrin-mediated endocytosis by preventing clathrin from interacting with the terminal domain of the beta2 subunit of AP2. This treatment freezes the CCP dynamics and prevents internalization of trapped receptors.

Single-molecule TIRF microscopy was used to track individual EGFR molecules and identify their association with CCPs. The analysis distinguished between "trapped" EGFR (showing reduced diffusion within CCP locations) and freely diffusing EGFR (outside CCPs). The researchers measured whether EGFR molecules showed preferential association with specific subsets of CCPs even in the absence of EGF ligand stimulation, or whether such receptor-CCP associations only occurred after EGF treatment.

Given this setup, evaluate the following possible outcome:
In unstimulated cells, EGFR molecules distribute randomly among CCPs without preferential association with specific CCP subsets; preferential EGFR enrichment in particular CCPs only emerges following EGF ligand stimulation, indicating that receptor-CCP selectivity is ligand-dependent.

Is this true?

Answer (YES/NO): NO